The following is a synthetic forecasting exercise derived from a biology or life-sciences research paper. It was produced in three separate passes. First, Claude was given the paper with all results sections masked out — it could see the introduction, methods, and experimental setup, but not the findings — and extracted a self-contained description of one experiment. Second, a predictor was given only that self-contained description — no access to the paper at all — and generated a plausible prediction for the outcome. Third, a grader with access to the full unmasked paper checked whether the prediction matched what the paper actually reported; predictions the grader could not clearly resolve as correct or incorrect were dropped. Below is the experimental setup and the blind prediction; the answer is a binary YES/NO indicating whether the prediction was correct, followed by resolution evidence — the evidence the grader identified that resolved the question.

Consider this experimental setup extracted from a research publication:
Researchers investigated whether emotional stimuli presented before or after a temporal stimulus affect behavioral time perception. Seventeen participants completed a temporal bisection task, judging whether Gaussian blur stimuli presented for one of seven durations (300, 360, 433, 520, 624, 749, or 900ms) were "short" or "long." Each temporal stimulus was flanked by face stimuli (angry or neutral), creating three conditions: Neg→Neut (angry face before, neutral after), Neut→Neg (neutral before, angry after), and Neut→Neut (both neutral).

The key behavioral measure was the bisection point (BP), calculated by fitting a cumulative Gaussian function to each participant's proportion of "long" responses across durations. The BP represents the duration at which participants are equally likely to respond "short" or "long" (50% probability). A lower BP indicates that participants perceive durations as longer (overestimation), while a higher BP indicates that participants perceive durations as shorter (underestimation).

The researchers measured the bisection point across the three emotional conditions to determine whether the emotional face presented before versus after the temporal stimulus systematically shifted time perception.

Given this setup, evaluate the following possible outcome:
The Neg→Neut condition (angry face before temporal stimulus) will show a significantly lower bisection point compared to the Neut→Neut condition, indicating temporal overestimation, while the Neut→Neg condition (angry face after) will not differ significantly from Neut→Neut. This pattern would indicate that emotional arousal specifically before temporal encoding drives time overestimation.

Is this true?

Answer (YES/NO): NO